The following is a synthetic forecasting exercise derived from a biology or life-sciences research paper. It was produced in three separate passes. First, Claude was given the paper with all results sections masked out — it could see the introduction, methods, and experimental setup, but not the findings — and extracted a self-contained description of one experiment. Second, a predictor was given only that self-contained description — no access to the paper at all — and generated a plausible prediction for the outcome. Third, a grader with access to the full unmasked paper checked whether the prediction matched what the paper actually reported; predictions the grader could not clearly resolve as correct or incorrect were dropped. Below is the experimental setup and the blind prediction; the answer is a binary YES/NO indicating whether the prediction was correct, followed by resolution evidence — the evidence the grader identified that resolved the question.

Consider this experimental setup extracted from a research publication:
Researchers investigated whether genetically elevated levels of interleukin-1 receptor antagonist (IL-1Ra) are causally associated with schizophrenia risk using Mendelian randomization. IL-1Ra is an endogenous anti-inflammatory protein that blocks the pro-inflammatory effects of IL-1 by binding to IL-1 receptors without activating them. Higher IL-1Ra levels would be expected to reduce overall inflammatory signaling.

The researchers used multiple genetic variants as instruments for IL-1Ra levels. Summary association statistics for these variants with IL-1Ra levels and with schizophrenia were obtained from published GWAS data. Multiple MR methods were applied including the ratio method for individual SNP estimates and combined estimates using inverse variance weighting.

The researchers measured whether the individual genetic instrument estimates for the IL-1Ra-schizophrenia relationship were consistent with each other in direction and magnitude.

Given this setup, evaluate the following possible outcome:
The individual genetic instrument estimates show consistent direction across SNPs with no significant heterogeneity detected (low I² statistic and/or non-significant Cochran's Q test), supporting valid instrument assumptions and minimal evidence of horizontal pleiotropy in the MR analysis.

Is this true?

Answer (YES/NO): NO